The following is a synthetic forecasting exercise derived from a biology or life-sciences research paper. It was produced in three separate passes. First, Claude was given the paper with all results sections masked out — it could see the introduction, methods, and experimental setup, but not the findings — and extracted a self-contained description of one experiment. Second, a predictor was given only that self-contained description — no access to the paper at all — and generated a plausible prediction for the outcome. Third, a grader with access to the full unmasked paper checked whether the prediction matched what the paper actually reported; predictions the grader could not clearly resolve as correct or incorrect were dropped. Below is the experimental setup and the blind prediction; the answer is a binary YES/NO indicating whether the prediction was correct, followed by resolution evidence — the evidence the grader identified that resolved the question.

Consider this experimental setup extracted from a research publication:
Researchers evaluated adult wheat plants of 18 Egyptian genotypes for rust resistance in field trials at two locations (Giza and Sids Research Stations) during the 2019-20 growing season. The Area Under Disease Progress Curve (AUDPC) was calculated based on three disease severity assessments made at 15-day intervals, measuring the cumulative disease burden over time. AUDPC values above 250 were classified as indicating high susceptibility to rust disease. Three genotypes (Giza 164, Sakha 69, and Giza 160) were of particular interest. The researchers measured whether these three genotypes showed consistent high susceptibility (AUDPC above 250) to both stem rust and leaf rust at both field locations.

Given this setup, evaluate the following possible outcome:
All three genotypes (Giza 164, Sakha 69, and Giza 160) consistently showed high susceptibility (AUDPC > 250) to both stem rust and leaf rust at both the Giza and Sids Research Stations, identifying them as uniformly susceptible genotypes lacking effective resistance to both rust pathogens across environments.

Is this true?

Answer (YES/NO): YES